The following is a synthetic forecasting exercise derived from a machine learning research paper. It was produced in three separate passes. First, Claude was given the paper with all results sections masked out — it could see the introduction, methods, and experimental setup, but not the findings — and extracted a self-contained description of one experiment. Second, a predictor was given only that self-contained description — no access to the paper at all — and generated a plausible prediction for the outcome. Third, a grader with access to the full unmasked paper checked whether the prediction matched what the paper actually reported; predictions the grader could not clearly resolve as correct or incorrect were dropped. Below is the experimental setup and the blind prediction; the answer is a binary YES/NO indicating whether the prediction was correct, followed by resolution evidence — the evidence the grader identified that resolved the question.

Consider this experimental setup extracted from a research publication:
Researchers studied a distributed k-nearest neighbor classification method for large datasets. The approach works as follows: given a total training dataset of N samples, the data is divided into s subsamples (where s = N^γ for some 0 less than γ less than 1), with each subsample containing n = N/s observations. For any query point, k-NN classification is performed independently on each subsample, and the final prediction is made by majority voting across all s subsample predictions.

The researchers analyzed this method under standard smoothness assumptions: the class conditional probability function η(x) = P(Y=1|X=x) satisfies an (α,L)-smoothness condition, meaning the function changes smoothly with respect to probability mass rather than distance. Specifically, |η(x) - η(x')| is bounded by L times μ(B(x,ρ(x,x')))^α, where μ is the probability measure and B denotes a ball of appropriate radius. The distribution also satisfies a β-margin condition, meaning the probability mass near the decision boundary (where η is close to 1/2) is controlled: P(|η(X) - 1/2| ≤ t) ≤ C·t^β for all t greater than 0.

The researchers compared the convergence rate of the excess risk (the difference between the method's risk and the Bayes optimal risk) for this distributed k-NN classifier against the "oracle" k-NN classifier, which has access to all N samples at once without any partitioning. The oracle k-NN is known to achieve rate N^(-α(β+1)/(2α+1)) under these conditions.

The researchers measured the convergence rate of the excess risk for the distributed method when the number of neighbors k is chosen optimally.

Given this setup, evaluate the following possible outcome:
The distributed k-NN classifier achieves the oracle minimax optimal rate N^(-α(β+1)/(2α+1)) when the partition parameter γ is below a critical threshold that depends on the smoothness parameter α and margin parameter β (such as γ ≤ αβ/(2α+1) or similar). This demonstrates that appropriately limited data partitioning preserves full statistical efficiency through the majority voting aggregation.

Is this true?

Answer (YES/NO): NO